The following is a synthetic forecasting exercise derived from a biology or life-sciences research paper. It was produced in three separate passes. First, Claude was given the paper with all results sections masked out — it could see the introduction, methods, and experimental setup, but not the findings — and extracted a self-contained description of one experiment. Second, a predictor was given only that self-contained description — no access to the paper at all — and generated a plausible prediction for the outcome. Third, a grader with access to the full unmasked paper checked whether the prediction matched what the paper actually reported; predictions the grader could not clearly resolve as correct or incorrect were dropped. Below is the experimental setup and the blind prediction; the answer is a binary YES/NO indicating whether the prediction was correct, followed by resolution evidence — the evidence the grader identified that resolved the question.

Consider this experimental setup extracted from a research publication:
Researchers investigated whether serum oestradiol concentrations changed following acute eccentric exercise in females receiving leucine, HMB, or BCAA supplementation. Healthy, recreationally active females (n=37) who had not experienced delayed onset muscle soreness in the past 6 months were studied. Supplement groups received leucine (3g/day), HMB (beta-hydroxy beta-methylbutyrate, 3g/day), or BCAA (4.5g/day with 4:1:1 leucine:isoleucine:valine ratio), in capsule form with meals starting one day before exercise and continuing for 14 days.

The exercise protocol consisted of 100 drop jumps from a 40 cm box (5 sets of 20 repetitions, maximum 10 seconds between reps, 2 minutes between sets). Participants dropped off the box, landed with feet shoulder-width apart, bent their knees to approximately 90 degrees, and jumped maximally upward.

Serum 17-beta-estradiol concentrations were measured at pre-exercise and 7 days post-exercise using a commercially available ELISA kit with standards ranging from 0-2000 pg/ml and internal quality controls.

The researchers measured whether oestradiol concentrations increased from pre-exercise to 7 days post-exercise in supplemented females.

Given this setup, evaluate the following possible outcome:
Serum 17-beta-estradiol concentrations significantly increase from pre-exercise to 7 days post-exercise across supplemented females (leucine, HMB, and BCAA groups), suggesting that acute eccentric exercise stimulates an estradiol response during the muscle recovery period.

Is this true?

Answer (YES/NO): NO